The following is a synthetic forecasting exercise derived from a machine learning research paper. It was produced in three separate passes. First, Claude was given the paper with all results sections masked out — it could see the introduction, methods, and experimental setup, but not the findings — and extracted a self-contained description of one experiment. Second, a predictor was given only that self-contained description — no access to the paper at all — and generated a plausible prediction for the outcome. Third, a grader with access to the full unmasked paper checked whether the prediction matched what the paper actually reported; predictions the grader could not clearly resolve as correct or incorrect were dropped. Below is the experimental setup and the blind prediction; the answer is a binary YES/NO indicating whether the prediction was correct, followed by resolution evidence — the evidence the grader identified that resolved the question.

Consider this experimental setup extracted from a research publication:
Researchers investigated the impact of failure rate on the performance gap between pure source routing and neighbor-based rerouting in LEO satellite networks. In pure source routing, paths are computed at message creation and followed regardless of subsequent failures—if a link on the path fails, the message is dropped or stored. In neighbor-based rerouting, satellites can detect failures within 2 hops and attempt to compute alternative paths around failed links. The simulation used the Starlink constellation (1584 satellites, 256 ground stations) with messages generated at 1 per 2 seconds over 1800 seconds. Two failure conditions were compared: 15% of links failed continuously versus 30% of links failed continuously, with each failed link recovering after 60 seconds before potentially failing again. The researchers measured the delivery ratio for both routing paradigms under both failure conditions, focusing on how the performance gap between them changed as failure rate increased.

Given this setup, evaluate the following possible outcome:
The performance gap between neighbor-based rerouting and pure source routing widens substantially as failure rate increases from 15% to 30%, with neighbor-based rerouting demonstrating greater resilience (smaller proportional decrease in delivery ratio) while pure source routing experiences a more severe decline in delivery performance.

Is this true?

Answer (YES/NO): NO